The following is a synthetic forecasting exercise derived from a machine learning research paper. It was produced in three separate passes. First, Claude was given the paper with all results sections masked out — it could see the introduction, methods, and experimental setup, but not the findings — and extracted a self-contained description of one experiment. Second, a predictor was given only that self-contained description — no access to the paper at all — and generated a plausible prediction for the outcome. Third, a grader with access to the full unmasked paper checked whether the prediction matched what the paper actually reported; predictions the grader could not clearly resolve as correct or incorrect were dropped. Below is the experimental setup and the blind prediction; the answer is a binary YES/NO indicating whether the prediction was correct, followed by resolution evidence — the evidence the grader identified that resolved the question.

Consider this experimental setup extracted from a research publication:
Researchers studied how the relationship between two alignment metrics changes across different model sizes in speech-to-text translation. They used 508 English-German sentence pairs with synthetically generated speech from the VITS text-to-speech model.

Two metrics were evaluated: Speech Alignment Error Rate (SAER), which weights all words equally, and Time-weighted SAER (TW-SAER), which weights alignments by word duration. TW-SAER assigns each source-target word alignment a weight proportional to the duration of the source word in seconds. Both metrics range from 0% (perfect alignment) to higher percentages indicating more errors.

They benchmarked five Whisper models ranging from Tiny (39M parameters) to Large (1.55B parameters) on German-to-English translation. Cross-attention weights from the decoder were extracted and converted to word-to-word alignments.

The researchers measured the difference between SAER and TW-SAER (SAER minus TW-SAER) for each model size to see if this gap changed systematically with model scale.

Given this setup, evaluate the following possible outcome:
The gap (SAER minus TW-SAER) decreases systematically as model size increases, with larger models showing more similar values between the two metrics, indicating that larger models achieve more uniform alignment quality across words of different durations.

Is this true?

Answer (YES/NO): NO